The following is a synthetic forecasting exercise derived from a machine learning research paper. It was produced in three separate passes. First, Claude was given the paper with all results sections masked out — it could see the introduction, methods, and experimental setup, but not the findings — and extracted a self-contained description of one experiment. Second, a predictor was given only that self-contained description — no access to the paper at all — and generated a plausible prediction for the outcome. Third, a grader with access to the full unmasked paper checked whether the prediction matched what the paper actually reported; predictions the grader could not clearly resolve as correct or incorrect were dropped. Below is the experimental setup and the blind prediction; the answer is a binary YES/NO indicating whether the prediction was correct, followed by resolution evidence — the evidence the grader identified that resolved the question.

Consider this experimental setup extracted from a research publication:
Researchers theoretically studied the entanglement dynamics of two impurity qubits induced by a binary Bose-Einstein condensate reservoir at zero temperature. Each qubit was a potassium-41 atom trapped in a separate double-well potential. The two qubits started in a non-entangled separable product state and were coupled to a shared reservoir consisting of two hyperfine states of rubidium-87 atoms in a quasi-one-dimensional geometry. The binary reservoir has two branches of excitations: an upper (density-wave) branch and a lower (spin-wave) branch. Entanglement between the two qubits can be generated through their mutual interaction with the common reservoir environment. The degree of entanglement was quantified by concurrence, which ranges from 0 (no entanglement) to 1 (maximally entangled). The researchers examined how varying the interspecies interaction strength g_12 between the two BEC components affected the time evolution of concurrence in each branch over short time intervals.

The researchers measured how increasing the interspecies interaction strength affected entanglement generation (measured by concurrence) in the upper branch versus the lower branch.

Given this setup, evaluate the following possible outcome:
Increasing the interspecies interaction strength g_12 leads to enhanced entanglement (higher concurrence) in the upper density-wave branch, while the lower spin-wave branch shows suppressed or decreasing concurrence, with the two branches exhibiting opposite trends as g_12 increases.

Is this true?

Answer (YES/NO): YES